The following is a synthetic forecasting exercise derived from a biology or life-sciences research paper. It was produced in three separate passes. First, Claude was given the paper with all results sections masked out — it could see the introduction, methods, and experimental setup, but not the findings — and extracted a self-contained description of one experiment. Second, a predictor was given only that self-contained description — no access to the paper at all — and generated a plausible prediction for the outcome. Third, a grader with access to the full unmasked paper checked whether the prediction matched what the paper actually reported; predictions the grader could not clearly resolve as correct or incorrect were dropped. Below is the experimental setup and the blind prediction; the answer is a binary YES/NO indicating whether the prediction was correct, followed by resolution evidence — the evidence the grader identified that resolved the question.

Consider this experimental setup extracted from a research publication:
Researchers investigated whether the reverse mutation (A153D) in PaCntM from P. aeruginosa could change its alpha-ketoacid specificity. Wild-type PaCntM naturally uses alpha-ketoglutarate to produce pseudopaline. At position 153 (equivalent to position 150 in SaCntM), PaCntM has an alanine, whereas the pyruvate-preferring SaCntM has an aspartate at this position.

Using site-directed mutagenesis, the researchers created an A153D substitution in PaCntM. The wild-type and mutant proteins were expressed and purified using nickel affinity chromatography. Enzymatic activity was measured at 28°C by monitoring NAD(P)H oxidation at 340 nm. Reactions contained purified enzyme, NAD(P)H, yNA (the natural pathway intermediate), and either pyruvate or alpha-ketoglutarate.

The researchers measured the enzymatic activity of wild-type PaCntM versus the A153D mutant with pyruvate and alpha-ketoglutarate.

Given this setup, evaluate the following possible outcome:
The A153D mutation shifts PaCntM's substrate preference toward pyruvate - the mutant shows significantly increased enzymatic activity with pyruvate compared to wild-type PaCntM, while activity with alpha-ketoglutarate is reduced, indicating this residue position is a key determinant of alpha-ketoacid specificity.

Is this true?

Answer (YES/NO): YES